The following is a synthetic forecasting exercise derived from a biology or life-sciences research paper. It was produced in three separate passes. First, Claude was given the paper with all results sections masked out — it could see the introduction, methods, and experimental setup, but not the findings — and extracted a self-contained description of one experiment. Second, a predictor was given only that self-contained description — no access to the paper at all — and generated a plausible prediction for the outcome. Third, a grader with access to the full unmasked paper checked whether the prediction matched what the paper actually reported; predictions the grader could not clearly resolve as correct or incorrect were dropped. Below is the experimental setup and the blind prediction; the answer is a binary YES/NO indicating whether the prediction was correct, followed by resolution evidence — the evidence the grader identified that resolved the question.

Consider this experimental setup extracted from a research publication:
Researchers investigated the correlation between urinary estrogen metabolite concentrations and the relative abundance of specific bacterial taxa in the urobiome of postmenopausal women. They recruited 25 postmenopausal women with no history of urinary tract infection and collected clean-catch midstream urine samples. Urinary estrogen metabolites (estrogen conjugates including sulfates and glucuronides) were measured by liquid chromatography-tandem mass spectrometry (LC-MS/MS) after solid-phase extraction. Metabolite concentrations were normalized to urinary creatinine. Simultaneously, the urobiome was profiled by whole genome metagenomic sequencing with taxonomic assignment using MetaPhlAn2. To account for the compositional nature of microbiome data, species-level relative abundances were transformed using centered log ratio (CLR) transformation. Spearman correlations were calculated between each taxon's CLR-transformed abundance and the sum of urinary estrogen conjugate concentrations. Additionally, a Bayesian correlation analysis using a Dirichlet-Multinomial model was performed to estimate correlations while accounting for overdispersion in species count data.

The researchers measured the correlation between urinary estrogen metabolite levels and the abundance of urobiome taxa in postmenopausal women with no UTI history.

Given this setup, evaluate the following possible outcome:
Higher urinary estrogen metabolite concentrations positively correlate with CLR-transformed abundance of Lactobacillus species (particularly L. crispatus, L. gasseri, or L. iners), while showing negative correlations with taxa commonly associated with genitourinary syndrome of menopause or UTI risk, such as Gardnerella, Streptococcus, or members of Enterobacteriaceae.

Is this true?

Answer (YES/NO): YES